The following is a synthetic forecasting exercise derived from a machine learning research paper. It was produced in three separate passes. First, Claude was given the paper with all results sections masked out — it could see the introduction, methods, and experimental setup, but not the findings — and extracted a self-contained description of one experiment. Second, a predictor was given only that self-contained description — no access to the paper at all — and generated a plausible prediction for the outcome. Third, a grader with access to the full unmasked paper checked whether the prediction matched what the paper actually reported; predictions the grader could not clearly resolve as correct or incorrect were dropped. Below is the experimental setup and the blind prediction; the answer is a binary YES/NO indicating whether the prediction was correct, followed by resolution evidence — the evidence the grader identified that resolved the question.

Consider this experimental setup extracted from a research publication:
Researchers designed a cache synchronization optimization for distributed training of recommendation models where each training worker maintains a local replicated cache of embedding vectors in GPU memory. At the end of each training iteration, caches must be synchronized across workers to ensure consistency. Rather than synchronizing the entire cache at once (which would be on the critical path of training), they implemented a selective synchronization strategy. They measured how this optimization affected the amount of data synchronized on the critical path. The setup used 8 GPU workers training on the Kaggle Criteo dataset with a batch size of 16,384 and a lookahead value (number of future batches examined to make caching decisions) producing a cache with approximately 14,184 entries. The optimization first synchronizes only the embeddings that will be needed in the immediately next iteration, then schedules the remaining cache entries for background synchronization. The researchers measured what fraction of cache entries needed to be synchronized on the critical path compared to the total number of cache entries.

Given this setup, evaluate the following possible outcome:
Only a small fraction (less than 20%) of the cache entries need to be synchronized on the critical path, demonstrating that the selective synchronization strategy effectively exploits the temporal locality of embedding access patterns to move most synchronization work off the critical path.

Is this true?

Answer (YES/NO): NO